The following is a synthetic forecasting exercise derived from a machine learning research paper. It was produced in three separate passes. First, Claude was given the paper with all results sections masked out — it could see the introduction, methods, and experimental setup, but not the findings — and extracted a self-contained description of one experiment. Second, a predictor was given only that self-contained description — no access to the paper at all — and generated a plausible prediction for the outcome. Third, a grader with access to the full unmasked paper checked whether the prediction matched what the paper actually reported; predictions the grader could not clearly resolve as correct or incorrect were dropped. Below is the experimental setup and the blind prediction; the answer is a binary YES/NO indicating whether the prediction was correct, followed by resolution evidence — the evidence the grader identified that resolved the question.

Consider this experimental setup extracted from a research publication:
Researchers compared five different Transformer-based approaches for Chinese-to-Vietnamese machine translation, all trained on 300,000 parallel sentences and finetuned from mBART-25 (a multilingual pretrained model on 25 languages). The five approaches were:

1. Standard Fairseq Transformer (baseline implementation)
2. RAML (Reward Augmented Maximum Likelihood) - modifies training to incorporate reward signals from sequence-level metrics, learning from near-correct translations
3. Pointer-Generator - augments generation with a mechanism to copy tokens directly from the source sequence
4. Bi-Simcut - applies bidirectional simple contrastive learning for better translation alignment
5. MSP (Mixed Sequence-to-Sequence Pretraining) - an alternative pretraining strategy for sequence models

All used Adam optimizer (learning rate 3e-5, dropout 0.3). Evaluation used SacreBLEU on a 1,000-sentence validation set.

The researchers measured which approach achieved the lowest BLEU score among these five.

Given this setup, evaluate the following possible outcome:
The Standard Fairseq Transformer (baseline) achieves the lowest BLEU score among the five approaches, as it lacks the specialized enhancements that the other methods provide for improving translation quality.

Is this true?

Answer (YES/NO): NO